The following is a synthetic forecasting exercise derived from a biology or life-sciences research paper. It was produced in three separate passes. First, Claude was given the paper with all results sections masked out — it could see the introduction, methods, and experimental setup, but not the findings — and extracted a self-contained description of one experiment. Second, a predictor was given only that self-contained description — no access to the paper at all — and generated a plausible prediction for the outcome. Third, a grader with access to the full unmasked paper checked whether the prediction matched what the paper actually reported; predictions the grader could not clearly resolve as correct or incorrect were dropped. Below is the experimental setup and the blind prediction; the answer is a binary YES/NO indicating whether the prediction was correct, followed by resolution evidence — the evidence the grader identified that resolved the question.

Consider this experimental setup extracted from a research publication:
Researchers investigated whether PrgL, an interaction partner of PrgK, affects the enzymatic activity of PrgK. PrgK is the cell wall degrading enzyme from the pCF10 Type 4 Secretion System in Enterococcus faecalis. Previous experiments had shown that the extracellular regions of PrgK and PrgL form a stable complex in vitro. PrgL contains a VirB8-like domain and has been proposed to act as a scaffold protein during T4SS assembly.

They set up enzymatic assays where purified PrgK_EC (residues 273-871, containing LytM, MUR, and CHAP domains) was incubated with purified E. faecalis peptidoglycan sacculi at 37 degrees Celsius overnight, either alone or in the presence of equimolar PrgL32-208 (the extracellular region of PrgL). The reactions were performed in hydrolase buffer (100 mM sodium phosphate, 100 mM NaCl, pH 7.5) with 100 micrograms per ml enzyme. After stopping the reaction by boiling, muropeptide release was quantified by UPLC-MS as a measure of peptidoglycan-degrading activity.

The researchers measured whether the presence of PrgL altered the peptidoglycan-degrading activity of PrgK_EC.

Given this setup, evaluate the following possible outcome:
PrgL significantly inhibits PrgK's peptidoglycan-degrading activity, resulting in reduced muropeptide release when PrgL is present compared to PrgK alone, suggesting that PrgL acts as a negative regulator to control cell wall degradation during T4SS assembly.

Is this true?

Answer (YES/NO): NO